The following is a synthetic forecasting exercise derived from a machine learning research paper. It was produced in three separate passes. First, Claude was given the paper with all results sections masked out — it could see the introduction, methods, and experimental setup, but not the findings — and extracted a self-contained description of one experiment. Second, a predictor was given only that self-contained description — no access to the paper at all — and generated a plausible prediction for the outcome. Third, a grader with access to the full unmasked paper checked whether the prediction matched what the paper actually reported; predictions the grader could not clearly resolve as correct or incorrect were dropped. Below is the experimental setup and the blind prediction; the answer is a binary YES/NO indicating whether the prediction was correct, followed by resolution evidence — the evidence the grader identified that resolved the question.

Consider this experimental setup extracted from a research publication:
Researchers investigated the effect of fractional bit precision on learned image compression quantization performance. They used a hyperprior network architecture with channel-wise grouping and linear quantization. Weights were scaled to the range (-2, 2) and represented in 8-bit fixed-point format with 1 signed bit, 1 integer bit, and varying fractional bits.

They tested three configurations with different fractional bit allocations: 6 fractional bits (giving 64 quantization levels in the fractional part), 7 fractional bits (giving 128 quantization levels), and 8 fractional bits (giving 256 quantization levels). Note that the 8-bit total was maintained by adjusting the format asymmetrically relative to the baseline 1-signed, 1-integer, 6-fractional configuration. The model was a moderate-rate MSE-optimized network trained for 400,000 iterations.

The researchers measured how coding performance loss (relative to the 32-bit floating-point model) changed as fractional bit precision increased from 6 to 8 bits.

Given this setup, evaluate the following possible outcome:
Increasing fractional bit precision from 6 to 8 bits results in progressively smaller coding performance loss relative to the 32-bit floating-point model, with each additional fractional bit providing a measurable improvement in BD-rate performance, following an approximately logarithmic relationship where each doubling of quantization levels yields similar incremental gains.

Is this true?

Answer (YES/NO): NO